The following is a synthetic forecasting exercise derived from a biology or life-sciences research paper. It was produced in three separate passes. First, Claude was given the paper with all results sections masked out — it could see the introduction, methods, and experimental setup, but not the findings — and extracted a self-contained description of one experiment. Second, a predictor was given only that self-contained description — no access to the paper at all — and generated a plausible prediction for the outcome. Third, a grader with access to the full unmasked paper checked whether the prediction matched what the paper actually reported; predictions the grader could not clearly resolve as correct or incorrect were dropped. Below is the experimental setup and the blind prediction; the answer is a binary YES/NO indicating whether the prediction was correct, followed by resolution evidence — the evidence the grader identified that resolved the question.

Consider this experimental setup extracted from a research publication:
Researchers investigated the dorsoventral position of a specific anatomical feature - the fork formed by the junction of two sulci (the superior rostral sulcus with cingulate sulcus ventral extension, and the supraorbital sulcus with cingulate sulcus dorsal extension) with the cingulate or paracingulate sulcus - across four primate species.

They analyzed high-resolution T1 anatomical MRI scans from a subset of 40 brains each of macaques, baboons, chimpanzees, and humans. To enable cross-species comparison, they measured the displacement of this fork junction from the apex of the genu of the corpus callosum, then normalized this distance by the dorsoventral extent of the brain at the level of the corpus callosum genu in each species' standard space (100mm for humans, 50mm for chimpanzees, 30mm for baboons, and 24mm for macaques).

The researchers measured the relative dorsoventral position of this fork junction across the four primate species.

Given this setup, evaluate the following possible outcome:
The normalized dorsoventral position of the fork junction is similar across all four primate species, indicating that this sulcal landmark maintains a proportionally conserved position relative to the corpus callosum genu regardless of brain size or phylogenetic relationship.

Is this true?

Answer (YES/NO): NO